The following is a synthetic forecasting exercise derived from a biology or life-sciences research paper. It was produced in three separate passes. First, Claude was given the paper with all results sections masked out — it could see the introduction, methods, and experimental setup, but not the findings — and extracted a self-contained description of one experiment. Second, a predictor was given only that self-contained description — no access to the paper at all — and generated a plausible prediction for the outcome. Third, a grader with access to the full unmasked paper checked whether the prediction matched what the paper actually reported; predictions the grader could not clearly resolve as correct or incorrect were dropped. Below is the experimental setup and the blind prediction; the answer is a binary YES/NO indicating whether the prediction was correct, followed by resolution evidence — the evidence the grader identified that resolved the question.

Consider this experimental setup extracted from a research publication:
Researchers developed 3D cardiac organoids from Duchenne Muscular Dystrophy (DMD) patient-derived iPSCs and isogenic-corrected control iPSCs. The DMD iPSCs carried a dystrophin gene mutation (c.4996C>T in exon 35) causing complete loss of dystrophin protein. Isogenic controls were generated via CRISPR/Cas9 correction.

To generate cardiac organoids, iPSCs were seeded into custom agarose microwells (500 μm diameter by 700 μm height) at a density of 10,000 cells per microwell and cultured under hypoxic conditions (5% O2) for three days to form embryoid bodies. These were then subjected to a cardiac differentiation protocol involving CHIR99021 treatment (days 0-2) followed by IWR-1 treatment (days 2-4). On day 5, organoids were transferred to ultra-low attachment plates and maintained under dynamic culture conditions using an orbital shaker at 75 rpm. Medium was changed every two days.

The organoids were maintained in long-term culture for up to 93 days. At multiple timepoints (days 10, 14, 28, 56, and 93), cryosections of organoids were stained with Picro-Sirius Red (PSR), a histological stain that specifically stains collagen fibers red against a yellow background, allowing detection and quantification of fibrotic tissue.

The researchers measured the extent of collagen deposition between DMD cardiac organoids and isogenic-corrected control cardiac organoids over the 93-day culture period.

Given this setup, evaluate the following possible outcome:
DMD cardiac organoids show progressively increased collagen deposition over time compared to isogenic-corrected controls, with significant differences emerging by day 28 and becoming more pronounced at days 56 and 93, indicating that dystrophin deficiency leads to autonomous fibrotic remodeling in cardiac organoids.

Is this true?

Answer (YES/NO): NO